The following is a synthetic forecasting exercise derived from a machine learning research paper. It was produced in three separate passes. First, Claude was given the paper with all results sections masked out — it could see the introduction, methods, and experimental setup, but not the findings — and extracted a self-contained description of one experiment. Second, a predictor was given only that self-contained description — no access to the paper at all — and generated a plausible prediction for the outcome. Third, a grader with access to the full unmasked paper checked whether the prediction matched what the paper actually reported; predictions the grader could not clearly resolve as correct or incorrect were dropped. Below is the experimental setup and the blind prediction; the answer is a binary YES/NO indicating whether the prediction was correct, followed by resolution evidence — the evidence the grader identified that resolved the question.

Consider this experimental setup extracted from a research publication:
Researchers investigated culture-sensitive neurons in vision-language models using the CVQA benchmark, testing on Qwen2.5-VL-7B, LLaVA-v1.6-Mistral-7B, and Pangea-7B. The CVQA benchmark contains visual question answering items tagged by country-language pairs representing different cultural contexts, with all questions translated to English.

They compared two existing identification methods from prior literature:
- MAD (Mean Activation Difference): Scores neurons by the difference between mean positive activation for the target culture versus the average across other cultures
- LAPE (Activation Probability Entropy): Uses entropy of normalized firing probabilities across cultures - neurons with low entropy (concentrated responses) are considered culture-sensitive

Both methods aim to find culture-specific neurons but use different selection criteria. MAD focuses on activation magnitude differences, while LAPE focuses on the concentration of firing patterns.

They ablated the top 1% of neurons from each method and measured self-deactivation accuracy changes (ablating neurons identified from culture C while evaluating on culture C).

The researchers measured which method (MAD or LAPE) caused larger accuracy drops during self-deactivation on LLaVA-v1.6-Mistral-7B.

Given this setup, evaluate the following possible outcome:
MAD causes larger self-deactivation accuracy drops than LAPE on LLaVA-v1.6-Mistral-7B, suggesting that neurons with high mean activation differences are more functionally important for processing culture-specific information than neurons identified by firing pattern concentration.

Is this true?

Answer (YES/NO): NO